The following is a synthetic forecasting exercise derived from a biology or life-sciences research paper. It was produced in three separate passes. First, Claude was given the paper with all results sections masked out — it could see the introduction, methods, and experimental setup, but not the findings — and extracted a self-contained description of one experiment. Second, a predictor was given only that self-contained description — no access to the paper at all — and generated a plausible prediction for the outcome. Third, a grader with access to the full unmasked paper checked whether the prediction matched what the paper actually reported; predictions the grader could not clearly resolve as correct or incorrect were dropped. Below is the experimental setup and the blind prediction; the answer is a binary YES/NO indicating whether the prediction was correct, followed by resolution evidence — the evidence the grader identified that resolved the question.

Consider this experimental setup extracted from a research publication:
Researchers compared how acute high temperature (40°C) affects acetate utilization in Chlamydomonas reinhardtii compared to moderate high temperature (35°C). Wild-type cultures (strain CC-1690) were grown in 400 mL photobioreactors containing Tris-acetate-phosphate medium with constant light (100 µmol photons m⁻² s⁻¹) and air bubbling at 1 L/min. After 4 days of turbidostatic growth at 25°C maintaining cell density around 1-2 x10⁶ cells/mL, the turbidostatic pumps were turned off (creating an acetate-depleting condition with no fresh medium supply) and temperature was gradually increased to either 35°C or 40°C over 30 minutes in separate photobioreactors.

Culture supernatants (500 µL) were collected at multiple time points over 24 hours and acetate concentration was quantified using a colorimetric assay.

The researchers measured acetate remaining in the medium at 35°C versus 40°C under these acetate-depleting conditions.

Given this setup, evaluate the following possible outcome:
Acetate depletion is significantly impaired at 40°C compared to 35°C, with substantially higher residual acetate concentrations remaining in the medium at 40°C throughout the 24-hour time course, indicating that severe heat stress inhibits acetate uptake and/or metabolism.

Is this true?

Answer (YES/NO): NO